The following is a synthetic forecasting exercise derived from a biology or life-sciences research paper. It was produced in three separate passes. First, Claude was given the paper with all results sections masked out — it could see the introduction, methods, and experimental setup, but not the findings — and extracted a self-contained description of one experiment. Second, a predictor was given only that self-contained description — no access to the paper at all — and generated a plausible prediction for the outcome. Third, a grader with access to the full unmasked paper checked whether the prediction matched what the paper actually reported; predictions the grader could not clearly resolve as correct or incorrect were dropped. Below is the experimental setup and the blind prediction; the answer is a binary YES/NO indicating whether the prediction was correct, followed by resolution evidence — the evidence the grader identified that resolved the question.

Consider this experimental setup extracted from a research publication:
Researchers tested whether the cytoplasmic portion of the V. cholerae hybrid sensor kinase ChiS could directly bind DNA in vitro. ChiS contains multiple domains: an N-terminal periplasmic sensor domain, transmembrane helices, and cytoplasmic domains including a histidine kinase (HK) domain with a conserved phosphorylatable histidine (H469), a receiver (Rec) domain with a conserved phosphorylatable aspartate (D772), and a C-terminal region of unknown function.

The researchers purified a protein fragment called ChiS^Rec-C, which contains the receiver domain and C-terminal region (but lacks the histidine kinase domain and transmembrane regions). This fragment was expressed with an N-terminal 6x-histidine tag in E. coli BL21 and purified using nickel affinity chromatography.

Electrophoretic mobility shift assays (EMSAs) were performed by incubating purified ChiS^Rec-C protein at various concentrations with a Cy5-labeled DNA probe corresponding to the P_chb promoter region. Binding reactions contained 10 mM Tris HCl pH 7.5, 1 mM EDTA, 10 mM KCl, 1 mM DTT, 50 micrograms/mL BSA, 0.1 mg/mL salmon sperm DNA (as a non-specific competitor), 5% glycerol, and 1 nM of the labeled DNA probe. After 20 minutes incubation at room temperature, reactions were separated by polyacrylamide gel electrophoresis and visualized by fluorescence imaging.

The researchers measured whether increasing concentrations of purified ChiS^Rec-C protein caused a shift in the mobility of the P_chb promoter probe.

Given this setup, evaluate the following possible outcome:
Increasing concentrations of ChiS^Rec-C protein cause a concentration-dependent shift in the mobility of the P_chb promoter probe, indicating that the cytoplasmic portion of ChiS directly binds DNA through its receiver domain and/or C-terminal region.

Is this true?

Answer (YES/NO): YES